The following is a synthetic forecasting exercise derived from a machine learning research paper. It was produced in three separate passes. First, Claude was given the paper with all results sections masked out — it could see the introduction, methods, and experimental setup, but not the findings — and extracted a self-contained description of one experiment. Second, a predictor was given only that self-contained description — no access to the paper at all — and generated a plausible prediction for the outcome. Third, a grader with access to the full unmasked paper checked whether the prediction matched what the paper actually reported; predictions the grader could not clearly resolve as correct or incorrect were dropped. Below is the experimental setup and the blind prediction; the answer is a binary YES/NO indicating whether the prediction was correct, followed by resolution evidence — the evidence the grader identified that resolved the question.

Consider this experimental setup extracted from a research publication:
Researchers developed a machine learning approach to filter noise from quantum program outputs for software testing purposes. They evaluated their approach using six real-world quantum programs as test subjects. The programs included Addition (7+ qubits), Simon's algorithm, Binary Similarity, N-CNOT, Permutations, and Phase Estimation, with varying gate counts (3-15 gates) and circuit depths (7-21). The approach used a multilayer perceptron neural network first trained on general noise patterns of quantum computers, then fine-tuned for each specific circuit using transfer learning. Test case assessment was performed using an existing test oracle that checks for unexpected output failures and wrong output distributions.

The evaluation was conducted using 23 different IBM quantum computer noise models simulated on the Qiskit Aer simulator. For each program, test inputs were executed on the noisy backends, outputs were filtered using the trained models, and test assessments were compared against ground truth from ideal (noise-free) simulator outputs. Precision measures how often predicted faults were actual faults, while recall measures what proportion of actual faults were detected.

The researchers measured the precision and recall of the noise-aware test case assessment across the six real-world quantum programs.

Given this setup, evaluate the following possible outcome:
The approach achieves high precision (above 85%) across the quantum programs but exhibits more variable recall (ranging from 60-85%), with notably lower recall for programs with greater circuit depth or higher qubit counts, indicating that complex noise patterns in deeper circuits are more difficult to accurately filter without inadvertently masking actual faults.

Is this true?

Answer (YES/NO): NO